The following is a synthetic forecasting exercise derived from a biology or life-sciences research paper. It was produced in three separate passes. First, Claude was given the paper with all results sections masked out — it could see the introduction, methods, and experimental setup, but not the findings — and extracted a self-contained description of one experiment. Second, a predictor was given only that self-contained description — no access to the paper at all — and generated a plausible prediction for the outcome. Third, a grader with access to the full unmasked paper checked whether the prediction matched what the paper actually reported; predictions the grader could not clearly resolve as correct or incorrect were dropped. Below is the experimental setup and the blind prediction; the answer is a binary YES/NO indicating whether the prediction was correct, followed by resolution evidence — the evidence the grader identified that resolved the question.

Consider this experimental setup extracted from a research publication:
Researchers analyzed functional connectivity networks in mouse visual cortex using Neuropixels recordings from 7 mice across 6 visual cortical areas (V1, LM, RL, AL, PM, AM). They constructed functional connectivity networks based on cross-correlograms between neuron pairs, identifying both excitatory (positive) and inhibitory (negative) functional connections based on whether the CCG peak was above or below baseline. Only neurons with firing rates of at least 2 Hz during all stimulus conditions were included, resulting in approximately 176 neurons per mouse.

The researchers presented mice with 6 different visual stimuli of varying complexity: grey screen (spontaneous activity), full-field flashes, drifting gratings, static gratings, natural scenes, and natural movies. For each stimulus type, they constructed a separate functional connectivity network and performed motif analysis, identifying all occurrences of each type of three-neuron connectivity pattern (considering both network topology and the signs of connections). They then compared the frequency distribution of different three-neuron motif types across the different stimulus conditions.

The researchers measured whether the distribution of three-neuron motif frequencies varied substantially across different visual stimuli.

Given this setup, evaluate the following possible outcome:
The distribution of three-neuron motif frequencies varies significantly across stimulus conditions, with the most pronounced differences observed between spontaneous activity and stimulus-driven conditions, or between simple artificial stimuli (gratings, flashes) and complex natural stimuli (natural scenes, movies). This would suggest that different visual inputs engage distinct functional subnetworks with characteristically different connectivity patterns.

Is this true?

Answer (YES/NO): NO